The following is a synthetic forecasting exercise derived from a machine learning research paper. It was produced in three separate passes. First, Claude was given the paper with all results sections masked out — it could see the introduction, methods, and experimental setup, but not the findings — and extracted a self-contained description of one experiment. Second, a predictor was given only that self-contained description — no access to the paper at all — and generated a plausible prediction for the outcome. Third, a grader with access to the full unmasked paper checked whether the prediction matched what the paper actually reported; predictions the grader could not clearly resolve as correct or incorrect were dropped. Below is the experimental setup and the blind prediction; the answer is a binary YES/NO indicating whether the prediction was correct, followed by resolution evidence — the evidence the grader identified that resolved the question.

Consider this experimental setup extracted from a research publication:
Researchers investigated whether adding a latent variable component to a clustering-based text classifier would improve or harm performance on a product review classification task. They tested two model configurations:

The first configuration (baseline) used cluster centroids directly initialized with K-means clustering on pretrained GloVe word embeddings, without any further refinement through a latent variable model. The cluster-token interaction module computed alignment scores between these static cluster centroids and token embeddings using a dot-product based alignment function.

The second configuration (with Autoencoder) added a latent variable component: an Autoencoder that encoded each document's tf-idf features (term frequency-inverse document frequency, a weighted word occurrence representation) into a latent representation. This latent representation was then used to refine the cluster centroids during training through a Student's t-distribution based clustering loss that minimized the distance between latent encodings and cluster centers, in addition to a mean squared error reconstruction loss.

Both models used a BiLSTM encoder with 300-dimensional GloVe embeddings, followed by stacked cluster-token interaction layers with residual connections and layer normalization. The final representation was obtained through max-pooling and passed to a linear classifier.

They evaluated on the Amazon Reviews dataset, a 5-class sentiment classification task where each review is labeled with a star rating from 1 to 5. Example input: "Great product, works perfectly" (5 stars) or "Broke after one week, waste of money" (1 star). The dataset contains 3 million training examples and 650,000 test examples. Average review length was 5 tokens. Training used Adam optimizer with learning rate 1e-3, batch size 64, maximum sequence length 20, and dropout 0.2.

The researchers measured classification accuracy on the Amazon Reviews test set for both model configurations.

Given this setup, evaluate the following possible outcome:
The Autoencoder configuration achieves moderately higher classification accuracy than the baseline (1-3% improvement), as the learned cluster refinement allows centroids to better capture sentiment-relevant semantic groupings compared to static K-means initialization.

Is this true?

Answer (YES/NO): NO